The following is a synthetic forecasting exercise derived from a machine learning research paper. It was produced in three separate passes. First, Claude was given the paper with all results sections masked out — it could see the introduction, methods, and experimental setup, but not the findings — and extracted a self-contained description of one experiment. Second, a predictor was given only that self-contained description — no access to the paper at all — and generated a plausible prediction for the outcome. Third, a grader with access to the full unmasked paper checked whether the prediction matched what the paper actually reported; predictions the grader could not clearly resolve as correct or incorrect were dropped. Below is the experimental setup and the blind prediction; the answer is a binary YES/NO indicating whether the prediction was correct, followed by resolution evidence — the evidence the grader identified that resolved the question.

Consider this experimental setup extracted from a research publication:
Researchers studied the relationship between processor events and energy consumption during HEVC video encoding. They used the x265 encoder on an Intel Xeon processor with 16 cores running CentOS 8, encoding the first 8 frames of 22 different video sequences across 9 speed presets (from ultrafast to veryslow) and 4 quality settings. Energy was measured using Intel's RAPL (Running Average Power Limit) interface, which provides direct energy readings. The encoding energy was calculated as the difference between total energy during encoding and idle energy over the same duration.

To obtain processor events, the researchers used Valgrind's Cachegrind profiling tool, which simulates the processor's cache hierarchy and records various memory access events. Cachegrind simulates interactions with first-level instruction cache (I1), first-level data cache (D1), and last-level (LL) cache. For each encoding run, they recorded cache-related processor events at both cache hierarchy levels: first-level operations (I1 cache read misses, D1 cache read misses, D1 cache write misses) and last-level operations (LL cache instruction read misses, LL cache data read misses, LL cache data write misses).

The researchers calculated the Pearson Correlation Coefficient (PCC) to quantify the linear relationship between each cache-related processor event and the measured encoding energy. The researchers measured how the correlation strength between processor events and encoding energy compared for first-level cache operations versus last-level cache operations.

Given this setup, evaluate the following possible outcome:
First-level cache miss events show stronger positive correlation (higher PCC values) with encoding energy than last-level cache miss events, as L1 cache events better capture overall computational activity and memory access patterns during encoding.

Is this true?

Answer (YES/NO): YES